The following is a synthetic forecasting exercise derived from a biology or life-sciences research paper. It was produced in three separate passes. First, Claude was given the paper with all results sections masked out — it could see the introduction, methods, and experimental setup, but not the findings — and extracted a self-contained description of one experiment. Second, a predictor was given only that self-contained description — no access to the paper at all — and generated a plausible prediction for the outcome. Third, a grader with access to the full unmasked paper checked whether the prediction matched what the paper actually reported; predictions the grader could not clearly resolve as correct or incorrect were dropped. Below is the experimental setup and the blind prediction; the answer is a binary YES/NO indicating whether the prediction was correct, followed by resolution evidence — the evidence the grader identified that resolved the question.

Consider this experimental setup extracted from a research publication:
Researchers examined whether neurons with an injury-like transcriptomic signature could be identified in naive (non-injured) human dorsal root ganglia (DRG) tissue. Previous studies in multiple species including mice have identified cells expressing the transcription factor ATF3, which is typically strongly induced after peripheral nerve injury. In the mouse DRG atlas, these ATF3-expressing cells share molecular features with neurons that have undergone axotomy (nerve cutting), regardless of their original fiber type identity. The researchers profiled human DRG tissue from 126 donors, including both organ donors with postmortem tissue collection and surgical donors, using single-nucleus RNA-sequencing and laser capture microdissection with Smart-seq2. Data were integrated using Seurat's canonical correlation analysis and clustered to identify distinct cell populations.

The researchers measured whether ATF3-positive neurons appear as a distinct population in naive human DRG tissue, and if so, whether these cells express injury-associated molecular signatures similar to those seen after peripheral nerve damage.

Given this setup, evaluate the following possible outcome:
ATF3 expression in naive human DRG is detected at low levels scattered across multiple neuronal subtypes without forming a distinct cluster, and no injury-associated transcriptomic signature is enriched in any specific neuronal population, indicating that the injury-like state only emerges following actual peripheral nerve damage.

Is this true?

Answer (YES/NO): NO